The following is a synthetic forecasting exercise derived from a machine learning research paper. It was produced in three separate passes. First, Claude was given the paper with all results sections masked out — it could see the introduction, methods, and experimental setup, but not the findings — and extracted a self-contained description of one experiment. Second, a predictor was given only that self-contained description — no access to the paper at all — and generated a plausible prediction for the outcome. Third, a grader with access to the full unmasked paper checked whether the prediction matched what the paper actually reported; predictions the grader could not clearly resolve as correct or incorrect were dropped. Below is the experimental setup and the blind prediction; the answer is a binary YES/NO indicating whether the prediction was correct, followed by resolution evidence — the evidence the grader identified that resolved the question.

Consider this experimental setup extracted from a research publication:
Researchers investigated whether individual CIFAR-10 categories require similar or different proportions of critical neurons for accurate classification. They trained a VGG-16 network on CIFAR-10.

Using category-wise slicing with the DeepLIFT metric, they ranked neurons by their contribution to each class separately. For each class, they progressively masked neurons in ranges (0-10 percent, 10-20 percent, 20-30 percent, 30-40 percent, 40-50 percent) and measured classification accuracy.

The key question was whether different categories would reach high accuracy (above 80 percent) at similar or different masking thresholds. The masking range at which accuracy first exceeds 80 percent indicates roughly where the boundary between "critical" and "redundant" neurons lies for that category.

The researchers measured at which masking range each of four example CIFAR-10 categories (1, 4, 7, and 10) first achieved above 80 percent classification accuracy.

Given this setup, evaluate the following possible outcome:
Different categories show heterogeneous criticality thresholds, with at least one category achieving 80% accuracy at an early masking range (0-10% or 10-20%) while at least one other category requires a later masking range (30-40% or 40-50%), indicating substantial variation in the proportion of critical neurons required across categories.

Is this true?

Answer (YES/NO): YES